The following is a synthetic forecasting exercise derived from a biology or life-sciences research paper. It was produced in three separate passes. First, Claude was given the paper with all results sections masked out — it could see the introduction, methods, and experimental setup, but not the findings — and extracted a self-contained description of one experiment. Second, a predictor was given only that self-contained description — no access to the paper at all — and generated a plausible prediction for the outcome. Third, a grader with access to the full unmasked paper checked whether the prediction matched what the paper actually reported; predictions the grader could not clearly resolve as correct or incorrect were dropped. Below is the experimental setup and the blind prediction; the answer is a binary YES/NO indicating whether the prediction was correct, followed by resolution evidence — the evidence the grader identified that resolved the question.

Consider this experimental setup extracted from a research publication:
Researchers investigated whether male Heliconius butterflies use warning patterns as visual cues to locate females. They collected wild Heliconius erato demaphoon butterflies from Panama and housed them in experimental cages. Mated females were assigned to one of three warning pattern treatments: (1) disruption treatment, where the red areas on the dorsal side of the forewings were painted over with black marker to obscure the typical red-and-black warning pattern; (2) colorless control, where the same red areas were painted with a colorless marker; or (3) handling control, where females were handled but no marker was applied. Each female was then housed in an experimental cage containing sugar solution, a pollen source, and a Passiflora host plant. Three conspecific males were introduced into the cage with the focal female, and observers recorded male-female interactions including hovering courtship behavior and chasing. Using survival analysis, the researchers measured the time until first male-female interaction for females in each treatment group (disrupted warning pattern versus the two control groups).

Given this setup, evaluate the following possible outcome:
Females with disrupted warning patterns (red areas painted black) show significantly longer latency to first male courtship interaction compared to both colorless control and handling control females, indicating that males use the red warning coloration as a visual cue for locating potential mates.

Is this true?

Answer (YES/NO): YES